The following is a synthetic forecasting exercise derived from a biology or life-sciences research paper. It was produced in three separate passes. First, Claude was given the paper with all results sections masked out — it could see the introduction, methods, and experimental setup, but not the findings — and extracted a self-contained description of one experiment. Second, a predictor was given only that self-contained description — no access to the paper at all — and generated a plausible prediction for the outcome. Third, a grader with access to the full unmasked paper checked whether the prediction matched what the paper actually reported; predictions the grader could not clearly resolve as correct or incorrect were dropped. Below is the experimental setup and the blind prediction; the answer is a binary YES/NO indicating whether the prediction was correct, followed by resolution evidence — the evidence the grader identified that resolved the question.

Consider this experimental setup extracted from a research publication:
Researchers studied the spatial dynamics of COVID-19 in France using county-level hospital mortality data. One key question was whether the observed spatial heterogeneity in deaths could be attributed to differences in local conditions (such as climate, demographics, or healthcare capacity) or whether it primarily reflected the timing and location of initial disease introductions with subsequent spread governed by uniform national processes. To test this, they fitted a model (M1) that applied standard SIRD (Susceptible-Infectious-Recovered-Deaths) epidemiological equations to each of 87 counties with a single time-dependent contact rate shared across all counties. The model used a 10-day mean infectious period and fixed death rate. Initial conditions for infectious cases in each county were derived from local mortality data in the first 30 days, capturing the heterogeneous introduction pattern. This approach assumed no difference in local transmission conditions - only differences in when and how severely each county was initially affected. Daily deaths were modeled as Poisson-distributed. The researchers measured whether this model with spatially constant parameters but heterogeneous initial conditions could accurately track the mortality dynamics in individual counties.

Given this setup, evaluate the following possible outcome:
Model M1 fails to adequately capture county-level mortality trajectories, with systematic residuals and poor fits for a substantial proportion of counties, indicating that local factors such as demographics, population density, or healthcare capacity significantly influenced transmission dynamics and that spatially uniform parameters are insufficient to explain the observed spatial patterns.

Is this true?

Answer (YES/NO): NO